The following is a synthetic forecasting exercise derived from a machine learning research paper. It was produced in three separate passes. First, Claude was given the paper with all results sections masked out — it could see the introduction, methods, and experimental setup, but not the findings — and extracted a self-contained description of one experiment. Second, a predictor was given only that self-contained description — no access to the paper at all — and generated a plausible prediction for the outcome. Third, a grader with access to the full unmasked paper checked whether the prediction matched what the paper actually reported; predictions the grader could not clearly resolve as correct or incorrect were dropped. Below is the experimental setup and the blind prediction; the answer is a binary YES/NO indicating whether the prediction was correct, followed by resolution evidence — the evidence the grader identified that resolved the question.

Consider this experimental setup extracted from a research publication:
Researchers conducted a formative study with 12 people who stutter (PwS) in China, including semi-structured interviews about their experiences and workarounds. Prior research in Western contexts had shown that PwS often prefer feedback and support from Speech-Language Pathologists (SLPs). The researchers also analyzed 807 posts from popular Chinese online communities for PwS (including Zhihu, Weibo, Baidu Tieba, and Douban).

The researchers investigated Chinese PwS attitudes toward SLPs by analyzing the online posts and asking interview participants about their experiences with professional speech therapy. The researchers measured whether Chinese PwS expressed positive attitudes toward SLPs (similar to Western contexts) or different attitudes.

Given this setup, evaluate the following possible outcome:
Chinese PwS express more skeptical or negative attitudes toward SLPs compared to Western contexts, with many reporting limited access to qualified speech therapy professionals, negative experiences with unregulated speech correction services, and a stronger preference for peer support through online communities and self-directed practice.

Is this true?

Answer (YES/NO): YES